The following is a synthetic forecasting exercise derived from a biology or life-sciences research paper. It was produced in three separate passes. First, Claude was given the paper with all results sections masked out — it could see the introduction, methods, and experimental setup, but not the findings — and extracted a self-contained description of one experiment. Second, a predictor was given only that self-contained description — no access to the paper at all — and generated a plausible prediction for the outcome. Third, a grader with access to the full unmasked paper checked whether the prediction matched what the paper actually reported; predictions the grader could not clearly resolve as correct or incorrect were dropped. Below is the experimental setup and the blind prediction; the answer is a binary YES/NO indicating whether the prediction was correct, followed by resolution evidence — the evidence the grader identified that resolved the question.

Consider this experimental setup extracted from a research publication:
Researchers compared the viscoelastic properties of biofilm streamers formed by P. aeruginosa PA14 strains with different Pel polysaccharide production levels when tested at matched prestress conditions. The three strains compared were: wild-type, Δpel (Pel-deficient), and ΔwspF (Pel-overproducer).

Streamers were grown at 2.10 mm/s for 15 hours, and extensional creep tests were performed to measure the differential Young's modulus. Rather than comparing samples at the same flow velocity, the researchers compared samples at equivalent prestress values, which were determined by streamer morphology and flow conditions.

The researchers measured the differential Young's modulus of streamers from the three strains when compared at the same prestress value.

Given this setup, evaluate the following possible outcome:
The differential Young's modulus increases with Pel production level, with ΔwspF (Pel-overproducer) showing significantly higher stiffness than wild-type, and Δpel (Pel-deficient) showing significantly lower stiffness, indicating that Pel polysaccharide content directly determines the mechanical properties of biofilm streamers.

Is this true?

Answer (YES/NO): NO